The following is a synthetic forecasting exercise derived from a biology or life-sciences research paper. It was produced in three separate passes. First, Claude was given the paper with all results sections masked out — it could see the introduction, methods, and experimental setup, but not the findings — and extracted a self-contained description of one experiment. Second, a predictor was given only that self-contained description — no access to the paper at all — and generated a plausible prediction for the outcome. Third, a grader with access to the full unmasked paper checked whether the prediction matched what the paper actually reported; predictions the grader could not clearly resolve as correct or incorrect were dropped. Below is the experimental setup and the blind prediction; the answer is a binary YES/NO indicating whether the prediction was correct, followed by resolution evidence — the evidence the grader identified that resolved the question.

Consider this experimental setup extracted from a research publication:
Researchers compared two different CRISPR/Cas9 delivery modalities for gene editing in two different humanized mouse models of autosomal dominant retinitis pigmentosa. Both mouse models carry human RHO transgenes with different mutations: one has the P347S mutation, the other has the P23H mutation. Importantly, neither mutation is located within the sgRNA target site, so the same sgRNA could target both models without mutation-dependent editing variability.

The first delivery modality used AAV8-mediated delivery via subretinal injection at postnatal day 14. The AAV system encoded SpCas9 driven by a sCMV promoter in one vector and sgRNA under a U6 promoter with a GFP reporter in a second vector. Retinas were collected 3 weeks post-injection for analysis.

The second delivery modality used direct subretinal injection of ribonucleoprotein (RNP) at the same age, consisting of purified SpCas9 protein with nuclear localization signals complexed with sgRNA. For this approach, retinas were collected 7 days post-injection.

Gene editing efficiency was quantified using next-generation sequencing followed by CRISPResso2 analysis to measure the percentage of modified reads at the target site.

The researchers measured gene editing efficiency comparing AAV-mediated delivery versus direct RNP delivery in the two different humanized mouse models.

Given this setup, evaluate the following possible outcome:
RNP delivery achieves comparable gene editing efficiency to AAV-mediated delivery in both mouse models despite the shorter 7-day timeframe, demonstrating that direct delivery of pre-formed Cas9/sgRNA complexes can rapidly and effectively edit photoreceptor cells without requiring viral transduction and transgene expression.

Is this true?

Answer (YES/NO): NO